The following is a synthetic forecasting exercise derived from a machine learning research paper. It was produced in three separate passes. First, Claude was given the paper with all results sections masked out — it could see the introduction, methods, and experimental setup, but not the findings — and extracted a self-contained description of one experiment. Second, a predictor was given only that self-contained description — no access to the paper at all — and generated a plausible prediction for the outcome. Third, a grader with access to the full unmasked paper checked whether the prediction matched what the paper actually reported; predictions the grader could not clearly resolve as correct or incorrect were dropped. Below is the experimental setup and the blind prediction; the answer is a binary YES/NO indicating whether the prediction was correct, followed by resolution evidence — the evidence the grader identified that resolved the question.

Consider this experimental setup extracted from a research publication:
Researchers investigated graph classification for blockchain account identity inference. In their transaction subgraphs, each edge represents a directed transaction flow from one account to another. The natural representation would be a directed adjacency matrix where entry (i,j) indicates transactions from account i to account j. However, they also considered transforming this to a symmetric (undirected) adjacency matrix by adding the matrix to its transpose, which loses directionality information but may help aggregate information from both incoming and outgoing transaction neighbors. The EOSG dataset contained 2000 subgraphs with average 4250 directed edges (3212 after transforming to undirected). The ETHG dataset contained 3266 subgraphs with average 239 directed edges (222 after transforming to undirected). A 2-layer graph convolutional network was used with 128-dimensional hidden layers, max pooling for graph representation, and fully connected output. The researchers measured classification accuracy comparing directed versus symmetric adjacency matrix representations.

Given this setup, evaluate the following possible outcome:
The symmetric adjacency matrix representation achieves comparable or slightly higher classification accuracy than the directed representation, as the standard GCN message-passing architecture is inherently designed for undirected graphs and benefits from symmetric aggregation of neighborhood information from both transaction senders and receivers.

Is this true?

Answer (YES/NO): YES